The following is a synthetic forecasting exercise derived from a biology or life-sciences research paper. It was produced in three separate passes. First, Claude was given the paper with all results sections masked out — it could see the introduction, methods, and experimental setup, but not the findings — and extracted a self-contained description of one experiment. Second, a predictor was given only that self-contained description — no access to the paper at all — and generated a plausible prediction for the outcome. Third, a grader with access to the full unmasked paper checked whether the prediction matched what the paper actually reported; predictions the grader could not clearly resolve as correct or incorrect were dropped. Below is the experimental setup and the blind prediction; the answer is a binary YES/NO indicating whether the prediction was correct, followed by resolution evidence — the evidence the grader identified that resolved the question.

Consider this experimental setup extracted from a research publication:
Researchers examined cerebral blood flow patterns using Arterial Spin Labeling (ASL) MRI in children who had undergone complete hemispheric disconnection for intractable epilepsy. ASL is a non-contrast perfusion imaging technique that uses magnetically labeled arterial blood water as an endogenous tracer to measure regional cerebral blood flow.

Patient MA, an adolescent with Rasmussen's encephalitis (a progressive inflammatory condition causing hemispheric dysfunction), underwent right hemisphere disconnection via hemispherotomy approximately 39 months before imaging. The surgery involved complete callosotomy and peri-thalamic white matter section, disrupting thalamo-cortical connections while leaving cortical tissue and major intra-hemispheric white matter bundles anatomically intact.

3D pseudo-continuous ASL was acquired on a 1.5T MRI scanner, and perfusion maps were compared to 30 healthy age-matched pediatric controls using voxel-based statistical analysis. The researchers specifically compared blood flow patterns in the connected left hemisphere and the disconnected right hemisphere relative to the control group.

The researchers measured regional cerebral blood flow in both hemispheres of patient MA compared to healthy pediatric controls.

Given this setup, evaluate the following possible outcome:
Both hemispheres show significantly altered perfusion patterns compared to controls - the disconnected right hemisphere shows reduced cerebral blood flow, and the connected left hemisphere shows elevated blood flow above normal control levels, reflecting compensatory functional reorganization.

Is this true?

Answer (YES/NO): YES